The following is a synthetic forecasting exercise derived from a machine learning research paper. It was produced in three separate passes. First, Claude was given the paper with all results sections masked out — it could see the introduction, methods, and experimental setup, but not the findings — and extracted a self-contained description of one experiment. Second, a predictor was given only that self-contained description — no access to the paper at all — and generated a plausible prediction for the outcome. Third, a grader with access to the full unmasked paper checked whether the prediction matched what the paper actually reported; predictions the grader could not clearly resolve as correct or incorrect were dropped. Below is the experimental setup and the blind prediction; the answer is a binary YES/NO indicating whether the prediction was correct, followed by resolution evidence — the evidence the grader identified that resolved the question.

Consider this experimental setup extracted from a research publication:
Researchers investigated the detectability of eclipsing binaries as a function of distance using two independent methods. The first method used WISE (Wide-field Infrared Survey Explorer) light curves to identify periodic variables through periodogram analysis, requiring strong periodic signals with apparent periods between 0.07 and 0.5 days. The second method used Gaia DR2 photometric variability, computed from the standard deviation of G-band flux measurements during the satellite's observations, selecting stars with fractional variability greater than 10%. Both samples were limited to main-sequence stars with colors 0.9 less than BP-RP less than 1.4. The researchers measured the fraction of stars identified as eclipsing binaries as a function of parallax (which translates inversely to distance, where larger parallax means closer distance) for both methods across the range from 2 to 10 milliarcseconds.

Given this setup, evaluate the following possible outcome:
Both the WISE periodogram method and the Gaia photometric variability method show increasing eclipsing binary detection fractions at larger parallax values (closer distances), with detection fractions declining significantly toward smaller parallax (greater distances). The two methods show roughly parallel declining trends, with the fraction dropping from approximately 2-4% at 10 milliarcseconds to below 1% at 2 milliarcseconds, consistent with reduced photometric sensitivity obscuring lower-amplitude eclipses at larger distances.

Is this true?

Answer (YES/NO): NO